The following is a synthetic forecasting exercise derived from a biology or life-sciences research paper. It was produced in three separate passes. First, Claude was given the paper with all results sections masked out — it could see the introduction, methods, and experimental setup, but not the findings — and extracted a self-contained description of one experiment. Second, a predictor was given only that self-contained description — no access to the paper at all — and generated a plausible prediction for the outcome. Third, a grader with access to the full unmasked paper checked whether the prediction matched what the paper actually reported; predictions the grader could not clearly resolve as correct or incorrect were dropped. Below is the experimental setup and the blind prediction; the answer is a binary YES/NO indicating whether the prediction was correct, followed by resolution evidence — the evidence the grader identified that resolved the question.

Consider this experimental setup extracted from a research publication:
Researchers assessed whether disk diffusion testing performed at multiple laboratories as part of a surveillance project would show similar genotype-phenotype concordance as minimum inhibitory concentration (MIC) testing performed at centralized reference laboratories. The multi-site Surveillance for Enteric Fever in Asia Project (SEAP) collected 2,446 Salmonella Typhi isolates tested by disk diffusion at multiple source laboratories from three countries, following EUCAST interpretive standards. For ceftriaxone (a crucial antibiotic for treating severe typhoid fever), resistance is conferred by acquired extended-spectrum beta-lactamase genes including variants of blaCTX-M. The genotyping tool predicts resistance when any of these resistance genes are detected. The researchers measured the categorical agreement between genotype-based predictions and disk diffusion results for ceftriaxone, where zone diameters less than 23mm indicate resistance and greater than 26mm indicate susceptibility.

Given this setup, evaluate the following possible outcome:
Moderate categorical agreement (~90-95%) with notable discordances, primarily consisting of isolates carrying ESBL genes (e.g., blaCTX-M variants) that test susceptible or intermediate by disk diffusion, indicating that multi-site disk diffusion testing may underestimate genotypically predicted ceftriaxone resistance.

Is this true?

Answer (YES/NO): NO